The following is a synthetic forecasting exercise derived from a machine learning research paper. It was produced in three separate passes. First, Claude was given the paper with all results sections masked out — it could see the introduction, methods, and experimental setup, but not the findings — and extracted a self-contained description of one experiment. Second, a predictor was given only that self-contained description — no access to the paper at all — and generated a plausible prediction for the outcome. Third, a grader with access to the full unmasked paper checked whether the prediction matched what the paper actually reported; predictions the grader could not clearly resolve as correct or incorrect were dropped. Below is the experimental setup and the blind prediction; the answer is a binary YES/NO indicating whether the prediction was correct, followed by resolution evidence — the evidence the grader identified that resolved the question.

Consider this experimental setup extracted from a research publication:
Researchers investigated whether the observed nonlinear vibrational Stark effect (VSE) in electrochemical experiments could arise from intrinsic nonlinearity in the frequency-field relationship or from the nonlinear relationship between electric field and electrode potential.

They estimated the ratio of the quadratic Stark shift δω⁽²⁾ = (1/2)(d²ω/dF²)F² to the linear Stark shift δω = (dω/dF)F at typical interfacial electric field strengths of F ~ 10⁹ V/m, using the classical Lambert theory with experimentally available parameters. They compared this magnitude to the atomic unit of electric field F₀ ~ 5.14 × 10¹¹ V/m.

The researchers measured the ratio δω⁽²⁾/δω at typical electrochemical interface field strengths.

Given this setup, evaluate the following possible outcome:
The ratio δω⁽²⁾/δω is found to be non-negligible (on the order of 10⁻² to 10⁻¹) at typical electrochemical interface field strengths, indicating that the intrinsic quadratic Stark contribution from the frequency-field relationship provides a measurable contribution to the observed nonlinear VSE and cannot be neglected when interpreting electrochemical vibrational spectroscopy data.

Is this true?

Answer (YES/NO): NO